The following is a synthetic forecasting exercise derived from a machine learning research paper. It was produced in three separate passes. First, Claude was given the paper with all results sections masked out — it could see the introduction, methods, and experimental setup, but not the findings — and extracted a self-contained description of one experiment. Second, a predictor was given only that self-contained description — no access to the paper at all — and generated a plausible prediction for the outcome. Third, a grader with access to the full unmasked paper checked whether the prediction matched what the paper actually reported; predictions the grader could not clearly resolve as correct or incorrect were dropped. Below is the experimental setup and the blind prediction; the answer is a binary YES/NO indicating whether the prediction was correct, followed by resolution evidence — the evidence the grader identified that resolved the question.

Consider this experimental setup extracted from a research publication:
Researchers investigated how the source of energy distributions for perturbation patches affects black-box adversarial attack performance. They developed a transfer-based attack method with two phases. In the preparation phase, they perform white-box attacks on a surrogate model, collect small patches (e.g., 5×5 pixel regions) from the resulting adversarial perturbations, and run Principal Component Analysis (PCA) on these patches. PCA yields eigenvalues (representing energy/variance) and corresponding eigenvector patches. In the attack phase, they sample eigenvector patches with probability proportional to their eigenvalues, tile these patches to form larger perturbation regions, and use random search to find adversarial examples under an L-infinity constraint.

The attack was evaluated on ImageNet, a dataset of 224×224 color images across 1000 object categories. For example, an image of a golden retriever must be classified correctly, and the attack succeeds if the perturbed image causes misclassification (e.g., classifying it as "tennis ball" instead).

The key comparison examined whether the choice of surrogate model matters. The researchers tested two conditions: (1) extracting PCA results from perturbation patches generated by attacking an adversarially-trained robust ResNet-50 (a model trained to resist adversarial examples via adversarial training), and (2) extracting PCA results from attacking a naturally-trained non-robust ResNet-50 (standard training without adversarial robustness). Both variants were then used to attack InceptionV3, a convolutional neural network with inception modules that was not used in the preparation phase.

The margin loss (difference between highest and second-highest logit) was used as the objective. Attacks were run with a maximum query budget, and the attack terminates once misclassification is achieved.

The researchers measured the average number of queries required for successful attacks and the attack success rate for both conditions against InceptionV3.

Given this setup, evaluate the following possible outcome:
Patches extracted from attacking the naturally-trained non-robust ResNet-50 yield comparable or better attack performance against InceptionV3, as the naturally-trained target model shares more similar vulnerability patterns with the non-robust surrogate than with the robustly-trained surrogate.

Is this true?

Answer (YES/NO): NO